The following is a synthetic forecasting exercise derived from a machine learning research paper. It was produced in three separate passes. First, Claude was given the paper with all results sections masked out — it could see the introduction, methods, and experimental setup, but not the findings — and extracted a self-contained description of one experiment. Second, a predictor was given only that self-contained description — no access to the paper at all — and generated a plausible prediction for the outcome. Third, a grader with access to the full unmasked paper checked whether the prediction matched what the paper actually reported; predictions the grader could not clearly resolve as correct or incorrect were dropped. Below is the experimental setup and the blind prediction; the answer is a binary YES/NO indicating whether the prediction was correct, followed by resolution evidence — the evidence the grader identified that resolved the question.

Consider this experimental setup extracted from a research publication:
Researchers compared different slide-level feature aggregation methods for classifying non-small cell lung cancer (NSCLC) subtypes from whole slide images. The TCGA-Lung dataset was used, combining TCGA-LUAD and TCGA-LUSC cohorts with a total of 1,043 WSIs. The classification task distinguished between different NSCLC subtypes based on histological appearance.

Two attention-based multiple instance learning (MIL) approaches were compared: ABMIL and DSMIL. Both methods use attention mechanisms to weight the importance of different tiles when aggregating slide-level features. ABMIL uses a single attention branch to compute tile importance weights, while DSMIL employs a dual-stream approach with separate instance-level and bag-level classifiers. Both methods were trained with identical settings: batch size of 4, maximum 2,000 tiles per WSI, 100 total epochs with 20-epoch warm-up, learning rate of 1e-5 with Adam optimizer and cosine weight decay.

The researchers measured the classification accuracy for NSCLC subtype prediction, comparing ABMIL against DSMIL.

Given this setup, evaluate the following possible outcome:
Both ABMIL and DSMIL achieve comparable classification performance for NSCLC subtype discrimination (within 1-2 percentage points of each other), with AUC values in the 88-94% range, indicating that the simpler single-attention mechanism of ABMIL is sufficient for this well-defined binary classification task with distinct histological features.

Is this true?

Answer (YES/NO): NO